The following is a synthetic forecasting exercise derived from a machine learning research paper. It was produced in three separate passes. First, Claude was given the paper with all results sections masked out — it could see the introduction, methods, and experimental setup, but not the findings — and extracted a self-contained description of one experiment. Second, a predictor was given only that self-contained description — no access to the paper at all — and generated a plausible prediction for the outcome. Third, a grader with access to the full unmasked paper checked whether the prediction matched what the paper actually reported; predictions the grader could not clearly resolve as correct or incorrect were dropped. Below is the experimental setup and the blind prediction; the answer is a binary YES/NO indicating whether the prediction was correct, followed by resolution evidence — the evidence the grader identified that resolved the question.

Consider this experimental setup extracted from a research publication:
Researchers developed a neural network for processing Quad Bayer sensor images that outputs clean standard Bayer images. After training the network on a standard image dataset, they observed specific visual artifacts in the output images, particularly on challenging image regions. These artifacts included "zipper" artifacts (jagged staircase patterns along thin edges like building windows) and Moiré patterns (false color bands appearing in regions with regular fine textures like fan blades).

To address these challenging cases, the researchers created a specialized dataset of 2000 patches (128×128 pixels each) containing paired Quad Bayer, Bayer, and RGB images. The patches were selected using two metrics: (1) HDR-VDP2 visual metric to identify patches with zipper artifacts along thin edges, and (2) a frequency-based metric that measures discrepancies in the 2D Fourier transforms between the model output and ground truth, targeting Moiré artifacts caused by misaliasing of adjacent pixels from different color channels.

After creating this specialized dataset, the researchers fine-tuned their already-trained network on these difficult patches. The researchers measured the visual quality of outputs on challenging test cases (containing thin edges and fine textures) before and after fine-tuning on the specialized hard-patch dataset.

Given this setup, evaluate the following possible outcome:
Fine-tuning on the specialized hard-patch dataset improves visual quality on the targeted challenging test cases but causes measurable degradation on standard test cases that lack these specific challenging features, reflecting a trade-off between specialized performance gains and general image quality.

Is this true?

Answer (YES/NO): NO